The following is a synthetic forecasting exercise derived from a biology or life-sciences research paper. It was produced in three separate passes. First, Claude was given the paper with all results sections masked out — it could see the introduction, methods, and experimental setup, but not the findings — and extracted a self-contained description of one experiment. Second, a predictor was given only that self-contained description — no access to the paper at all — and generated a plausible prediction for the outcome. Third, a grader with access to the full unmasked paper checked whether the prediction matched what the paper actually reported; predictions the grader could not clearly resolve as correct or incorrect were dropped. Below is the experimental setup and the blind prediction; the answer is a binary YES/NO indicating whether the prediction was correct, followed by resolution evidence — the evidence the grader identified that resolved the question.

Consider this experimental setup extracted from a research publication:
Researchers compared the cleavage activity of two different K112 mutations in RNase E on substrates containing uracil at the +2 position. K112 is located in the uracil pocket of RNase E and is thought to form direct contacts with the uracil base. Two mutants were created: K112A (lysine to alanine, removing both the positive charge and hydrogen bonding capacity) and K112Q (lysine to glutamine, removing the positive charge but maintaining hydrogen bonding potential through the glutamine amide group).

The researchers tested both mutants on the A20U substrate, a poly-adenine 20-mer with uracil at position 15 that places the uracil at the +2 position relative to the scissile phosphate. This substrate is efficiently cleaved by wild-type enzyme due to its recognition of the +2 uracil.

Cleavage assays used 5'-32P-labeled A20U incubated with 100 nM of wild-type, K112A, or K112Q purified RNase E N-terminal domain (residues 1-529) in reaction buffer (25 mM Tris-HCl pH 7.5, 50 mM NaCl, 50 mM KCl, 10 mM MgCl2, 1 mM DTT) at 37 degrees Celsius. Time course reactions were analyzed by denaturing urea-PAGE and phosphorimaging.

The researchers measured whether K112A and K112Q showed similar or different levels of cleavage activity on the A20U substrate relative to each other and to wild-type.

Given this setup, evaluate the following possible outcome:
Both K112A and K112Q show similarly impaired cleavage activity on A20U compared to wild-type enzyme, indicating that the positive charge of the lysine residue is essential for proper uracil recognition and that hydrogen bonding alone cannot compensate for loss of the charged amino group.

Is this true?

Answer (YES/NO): NO